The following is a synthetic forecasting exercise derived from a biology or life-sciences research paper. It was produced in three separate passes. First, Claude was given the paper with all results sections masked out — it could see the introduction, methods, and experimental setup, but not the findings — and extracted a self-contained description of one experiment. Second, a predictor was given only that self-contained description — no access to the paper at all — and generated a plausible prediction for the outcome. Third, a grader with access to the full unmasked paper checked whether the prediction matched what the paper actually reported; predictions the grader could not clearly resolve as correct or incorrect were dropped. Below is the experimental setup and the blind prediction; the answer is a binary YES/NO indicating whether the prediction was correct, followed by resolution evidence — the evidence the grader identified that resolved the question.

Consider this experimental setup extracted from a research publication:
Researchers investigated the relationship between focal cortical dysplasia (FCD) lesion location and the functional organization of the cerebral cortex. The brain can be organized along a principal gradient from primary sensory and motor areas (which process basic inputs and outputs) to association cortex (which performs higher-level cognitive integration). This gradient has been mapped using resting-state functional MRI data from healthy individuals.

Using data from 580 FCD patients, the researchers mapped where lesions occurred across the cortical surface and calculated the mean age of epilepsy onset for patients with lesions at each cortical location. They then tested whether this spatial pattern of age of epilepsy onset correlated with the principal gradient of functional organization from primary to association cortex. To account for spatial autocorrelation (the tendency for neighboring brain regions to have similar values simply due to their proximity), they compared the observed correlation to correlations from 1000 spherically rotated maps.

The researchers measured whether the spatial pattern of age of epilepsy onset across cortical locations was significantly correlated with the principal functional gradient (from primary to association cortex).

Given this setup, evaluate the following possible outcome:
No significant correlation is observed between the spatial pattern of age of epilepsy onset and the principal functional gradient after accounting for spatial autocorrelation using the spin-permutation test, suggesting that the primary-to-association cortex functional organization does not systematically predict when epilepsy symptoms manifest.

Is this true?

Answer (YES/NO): NO